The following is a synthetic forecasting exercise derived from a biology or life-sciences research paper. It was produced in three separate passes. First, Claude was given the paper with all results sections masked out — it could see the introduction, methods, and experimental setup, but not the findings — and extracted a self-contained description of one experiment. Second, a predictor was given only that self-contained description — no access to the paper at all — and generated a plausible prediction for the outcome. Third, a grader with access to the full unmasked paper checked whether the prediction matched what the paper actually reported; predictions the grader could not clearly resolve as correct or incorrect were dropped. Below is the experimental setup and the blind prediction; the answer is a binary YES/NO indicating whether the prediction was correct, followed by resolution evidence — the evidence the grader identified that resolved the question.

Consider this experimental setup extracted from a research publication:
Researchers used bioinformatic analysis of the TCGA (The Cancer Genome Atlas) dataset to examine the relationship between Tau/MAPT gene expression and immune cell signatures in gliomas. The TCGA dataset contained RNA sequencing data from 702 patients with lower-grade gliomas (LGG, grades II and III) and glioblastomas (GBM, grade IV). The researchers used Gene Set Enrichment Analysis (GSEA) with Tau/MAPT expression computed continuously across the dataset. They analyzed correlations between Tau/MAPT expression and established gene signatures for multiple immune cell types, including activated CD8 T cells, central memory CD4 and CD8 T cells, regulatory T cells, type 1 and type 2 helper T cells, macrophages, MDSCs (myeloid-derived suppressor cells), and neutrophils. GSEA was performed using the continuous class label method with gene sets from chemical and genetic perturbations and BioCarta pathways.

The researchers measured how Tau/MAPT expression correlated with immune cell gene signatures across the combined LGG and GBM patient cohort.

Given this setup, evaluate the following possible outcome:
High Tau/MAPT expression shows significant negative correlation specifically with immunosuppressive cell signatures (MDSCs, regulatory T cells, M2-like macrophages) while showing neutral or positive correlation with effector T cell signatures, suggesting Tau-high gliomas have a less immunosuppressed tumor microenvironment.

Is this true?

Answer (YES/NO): NO